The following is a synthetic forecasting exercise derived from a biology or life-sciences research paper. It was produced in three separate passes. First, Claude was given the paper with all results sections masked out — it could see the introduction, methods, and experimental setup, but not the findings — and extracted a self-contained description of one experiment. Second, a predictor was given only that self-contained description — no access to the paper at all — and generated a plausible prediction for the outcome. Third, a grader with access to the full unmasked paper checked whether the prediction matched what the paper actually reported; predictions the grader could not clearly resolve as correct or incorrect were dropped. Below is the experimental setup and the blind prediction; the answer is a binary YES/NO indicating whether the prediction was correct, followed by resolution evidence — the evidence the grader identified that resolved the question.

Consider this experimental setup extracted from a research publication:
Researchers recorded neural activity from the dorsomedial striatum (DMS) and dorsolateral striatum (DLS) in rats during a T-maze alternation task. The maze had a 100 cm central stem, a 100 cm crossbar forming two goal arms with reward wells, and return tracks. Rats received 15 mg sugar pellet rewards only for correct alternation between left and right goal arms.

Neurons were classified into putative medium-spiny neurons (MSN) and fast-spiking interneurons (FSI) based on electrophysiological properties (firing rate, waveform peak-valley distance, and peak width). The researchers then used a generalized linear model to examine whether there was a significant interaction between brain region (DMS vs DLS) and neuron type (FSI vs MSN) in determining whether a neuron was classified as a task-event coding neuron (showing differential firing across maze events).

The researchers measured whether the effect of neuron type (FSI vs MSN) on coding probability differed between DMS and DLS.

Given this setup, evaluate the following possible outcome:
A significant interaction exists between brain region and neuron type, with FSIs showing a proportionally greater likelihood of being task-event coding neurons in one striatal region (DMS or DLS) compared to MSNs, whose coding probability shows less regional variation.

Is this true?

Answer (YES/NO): NO